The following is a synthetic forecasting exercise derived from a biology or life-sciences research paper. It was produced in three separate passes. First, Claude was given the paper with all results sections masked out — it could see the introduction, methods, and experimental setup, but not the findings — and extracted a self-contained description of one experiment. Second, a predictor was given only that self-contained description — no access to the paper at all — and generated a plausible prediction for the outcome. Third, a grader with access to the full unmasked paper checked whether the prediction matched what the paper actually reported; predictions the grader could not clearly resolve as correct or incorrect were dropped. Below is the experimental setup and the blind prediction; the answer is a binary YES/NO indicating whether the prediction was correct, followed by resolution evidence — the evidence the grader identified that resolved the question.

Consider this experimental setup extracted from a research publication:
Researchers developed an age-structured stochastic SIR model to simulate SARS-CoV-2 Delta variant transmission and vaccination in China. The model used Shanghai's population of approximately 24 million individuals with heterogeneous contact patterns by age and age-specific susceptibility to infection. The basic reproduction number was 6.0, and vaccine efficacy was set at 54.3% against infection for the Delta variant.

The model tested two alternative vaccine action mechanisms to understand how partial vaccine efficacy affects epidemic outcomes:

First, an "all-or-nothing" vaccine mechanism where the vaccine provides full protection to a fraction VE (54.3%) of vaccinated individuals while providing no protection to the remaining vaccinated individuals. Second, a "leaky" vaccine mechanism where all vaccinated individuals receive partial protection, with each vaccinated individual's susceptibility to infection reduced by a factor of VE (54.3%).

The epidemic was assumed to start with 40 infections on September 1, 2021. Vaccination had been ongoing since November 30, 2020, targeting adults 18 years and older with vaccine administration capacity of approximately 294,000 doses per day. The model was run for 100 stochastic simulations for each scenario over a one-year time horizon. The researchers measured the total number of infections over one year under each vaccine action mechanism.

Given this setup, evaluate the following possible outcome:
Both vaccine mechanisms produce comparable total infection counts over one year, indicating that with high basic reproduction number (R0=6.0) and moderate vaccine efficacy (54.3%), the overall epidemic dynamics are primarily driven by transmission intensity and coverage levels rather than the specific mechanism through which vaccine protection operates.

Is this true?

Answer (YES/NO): YES